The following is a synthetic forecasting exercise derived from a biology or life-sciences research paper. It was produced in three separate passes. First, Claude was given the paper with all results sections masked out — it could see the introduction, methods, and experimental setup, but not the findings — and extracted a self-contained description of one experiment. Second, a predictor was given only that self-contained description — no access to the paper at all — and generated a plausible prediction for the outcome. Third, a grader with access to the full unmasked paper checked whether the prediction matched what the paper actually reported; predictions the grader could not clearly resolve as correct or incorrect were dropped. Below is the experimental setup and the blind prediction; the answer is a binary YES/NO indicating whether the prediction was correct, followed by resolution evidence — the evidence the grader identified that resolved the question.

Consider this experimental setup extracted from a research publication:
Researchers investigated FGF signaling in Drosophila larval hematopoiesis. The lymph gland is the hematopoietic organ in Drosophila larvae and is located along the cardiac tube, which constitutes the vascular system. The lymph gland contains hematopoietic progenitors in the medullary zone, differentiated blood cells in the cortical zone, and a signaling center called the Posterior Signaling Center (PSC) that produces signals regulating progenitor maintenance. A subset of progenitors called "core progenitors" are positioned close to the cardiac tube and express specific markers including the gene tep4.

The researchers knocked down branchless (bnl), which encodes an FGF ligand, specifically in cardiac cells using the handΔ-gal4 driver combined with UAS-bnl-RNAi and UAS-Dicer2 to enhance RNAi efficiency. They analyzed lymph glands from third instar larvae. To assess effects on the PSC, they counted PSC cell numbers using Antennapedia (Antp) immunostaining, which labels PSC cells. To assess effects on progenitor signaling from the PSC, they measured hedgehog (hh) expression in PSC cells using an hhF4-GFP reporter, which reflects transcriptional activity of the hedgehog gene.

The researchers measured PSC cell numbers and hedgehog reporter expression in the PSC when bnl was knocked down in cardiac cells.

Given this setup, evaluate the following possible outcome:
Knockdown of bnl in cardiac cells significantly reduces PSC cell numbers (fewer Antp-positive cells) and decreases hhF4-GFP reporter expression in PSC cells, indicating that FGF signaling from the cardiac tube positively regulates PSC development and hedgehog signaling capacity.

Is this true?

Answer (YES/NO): NO